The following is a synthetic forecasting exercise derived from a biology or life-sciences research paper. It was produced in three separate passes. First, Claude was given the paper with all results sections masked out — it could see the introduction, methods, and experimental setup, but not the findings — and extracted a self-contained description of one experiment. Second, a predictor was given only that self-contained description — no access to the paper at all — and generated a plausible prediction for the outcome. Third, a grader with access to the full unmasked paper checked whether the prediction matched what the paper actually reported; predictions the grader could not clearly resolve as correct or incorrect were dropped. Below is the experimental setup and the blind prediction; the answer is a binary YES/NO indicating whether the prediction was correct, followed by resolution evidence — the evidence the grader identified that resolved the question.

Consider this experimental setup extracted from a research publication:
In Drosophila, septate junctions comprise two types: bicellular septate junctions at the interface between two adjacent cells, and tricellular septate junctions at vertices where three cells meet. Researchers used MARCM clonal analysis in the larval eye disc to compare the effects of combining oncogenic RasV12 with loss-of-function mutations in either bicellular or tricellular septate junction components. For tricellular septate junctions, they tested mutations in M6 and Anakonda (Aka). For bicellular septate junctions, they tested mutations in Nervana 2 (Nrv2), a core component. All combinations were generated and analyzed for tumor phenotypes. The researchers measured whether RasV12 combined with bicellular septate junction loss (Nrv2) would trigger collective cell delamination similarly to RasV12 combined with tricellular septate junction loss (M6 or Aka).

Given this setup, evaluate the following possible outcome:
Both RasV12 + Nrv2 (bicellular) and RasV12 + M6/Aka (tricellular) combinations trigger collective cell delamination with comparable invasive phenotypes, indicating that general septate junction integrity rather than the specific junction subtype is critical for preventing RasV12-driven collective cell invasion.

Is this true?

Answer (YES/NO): YES